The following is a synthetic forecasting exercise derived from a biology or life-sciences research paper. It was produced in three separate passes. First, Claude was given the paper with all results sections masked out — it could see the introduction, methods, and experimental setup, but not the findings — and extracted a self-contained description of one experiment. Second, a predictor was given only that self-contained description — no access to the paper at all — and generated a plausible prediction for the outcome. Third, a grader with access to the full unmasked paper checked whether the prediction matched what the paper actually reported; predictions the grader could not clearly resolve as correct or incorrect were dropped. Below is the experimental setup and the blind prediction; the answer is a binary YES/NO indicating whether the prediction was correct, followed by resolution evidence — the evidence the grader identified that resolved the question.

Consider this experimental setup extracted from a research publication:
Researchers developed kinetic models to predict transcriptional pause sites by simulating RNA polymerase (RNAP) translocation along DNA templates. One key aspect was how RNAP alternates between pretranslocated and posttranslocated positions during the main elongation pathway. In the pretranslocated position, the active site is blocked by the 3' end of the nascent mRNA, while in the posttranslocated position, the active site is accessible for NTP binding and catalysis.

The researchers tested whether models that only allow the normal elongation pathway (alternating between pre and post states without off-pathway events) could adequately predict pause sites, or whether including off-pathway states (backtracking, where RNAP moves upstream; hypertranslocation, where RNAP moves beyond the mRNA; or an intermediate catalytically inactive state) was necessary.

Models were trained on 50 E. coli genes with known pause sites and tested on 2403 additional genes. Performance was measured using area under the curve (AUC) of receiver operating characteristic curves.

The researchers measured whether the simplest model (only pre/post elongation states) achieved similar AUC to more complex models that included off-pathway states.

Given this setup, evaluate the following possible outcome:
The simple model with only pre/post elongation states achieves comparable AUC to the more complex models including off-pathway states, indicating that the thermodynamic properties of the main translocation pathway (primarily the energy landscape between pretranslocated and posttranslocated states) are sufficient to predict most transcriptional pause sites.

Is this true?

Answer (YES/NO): YES